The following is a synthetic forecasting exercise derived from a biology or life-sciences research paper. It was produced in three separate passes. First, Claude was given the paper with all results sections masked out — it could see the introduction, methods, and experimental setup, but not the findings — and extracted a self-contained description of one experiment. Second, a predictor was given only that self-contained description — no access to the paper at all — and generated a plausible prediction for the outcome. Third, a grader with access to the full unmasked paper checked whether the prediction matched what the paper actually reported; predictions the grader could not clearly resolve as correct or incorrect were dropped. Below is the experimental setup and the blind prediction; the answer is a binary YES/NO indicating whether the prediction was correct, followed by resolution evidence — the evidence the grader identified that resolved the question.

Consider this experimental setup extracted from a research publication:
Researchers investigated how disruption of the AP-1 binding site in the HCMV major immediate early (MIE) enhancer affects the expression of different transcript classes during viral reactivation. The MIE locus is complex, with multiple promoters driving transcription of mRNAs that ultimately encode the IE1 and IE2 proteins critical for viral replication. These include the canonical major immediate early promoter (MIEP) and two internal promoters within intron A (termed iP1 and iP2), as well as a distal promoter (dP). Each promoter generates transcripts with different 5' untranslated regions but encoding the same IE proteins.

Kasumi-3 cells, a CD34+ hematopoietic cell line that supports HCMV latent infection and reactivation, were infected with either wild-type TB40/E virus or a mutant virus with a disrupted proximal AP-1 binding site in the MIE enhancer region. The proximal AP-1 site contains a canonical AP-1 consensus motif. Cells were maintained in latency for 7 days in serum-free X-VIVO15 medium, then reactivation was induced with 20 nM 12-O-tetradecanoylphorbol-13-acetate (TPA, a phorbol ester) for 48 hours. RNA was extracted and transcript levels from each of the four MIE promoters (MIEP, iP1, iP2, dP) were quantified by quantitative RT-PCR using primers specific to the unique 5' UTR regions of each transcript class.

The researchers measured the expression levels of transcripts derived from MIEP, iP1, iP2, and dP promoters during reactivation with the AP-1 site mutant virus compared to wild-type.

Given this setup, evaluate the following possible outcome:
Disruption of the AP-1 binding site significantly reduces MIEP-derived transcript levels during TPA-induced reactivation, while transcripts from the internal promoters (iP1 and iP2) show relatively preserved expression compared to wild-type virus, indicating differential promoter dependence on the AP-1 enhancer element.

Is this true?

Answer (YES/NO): NO